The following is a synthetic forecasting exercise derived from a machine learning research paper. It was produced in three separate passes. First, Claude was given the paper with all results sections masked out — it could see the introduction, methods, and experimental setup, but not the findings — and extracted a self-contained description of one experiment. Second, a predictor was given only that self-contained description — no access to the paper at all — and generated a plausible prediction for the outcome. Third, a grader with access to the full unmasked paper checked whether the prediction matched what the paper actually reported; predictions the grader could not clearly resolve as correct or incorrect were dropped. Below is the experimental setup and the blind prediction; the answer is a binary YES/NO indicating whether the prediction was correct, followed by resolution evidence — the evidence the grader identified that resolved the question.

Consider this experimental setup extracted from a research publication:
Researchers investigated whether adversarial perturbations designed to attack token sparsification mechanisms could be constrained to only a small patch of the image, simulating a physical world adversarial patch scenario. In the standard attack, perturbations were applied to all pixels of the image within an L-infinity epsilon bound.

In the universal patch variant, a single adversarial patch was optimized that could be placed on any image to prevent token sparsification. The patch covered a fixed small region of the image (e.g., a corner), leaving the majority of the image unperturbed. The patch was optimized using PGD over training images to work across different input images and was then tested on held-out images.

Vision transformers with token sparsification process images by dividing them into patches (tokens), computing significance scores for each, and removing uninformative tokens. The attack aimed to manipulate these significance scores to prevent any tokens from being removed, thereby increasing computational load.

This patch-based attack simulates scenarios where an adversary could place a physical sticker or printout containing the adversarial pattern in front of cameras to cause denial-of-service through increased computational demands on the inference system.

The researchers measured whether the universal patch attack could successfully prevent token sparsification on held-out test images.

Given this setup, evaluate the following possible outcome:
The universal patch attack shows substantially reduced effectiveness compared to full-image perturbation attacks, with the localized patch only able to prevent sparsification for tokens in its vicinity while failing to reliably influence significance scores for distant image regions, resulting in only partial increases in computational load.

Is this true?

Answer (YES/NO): NO